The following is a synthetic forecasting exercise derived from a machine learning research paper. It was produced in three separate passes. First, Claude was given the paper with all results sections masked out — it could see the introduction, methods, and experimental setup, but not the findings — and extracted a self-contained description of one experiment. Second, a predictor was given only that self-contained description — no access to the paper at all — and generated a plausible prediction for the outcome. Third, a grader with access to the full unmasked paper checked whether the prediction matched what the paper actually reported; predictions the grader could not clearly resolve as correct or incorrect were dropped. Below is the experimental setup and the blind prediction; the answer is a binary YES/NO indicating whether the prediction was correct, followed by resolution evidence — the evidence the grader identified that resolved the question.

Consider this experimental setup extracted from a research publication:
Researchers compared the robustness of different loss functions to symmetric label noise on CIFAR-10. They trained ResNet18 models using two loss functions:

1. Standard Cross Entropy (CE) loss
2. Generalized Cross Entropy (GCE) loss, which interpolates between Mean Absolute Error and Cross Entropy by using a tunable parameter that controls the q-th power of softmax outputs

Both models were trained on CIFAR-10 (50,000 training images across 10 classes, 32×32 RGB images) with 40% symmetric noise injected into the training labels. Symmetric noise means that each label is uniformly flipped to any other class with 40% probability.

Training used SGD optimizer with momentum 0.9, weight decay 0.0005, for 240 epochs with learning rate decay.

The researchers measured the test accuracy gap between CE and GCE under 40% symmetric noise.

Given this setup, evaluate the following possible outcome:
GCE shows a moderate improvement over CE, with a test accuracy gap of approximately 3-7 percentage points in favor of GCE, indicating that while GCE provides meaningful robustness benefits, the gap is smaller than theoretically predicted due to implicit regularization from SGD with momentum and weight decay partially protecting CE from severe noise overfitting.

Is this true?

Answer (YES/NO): NO